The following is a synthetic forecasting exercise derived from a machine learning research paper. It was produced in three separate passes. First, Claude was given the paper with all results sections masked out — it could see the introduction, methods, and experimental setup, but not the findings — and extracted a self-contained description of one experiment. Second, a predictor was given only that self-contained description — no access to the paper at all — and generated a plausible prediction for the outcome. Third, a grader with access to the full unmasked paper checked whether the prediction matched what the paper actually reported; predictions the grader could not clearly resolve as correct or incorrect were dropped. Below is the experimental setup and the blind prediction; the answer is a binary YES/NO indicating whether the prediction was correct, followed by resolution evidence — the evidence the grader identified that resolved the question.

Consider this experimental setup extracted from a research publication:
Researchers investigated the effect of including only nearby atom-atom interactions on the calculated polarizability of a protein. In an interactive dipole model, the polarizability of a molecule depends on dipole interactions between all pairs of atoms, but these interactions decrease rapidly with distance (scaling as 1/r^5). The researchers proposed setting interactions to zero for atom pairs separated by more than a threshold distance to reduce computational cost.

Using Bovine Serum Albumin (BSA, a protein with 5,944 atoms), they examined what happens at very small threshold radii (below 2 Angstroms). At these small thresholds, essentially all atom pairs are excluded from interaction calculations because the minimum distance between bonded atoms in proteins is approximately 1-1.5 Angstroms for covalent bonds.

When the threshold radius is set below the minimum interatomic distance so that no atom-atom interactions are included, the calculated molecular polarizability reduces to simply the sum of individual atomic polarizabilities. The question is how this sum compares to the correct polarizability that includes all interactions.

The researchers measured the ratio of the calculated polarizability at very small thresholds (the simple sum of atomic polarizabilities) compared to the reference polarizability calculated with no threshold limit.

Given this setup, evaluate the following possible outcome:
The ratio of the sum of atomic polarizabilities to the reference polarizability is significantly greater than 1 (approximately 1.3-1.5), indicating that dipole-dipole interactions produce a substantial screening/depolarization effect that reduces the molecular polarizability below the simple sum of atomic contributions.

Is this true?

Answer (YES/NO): NO